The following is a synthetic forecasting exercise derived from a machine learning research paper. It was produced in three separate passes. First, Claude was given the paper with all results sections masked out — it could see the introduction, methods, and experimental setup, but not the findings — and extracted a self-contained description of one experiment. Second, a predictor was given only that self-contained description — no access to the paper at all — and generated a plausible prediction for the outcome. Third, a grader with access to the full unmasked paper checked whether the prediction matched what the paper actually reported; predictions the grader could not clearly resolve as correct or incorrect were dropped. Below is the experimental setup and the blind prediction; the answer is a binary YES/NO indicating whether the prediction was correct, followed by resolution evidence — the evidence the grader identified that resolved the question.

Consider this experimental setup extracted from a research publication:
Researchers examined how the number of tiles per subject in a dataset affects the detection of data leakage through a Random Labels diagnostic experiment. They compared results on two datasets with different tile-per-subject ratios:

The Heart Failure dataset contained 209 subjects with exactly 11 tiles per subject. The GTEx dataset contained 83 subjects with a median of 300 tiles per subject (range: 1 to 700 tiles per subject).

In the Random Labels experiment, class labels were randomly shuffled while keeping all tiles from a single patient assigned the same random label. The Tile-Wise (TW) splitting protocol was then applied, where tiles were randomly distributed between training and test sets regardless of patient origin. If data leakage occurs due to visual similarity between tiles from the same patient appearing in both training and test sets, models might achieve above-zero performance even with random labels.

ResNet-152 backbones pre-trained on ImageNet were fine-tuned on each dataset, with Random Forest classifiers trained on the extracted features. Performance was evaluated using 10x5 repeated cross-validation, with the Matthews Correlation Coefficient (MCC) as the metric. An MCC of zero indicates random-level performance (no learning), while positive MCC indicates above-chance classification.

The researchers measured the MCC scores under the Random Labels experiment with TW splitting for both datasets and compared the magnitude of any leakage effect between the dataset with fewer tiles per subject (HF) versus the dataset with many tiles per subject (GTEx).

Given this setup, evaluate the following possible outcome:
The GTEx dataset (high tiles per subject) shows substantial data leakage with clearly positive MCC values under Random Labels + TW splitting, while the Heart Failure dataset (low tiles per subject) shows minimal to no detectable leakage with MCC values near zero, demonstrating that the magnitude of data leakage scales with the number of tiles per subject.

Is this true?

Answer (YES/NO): NO